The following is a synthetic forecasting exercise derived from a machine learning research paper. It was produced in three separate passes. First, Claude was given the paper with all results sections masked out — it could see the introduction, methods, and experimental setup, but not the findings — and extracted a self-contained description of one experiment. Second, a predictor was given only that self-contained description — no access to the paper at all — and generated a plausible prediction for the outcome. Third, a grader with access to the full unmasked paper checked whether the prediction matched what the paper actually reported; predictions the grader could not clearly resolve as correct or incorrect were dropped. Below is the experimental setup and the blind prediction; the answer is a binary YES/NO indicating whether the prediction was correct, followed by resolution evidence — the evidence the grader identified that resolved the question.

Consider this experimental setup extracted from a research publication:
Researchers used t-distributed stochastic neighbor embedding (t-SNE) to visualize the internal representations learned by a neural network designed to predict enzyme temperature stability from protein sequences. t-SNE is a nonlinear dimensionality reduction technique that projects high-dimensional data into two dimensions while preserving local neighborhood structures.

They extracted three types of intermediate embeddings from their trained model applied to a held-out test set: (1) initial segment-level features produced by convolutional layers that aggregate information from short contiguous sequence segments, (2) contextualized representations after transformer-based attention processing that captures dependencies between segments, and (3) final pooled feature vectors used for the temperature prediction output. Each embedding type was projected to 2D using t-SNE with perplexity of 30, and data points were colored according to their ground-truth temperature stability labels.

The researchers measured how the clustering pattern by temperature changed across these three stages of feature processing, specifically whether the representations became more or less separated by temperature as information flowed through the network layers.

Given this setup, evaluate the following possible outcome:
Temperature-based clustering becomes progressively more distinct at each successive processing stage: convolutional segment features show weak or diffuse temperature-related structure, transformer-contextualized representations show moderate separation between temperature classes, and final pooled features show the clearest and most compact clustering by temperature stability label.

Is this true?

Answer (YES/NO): NO